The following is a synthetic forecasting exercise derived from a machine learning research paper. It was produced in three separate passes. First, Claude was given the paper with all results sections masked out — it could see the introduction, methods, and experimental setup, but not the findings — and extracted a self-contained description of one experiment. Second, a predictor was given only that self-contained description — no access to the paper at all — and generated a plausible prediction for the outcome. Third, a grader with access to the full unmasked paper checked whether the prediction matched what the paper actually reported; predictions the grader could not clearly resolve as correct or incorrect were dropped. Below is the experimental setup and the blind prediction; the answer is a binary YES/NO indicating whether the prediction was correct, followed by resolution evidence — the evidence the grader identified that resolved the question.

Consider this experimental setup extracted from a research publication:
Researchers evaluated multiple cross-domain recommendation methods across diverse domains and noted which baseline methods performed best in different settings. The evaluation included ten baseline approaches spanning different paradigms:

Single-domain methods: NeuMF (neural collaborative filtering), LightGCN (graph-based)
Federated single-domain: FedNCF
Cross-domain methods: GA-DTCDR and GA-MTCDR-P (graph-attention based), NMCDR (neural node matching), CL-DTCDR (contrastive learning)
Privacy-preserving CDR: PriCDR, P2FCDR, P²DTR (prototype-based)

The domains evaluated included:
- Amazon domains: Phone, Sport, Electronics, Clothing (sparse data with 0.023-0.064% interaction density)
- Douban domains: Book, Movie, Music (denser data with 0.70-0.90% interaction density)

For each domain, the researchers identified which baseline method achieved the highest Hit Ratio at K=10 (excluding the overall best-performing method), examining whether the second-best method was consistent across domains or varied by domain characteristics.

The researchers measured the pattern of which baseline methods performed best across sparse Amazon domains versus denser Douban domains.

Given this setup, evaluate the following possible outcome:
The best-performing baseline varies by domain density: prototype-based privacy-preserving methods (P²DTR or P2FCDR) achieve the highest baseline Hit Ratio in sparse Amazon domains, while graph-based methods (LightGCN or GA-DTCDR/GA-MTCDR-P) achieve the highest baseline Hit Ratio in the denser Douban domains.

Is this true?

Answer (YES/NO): NO